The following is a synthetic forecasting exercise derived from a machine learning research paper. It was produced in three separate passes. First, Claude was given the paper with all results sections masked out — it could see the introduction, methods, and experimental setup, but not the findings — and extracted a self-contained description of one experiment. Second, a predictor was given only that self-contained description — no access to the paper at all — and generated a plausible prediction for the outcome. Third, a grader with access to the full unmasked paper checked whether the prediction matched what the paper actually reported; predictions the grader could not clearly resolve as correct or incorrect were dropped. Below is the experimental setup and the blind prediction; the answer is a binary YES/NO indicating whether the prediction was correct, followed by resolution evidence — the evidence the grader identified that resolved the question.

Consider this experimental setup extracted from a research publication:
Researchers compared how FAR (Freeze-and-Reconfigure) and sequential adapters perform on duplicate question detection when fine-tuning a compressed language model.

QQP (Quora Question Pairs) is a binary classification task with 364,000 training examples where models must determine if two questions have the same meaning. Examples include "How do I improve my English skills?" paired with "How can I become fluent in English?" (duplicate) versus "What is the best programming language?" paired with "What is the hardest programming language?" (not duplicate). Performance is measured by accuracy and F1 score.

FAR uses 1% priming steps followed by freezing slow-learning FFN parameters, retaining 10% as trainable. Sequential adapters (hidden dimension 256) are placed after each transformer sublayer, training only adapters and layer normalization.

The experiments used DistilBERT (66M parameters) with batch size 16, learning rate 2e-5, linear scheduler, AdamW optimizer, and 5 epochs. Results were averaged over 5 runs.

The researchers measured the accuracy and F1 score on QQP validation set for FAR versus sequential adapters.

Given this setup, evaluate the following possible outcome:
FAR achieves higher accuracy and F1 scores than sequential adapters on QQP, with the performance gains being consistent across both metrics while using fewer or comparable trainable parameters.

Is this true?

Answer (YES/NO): NO